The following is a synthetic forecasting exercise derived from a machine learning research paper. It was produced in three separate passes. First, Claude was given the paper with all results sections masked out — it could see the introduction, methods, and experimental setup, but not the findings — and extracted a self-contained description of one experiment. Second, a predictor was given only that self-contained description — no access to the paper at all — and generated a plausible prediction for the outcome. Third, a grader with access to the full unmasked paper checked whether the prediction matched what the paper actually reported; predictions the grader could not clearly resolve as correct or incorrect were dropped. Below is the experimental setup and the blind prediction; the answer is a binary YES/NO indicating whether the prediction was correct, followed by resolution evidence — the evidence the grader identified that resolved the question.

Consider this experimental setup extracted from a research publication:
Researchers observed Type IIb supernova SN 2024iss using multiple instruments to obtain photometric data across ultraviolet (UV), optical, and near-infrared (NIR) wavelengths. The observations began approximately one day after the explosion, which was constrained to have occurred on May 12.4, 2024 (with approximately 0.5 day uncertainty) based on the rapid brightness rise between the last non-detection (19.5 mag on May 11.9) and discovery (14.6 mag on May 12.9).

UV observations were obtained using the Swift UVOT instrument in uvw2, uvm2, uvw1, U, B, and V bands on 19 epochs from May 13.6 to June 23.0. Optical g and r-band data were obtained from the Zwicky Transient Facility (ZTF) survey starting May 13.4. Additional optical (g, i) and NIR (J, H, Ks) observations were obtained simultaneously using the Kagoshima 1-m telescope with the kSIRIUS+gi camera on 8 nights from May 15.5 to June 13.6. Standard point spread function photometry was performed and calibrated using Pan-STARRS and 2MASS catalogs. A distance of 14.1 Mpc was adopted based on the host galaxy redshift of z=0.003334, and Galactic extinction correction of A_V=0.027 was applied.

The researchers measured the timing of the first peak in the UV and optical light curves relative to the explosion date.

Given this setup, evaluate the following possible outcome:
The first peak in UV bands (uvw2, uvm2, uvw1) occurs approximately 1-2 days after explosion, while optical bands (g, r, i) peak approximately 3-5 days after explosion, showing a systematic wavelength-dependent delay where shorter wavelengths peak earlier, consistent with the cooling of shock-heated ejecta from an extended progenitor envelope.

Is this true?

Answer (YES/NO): NO